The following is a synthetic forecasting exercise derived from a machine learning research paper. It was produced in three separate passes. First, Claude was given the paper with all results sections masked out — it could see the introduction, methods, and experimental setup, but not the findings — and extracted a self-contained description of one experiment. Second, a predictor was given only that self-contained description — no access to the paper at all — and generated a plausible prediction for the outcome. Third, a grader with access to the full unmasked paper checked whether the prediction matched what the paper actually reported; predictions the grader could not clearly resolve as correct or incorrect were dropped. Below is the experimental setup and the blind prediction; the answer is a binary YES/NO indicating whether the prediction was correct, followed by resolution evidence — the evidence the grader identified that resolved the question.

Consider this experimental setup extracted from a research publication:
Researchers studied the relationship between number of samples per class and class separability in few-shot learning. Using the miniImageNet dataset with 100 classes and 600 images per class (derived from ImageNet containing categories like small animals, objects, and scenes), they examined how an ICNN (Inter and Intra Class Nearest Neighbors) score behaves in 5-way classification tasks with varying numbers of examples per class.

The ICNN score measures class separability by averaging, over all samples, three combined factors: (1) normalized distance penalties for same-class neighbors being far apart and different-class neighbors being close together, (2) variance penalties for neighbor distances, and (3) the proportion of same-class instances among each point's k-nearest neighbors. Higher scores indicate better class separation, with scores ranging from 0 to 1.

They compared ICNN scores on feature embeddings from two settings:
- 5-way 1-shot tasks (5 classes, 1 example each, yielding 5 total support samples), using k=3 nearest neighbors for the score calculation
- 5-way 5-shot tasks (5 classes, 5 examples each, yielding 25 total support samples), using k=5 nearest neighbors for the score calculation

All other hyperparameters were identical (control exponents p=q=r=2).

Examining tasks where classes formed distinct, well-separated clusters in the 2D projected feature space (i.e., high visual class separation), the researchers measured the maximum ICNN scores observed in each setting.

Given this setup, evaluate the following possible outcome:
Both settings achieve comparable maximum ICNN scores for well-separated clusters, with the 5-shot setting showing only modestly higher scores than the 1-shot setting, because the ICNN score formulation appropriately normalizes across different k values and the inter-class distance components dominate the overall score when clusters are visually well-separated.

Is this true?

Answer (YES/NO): NO